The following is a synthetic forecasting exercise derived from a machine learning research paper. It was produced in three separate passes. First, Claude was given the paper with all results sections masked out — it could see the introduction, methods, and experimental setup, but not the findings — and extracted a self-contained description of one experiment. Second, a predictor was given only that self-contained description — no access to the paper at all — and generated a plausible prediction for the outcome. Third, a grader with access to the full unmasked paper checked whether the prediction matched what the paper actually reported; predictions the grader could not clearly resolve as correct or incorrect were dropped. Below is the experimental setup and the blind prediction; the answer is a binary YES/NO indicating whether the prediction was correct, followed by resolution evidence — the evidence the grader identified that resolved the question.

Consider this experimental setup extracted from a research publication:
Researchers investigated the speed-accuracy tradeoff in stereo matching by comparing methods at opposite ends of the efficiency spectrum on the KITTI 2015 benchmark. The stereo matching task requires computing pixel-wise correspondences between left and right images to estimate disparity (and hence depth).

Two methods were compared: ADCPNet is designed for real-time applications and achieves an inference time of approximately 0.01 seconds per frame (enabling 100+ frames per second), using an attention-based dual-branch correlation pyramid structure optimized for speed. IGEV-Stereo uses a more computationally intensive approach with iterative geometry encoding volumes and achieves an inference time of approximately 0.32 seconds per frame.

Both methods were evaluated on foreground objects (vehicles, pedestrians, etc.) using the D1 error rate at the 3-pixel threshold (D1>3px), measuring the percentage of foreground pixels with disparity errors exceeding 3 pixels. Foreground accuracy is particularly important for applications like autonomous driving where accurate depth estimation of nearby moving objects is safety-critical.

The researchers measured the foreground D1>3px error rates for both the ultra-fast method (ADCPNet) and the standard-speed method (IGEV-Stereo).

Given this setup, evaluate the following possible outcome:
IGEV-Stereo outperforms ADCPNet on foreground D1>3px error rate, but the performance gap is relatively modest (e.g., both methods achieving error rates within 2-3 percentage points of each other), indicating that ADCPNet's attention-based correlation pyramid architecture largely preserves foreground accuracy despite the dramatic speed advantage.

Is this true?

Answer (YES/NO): NO